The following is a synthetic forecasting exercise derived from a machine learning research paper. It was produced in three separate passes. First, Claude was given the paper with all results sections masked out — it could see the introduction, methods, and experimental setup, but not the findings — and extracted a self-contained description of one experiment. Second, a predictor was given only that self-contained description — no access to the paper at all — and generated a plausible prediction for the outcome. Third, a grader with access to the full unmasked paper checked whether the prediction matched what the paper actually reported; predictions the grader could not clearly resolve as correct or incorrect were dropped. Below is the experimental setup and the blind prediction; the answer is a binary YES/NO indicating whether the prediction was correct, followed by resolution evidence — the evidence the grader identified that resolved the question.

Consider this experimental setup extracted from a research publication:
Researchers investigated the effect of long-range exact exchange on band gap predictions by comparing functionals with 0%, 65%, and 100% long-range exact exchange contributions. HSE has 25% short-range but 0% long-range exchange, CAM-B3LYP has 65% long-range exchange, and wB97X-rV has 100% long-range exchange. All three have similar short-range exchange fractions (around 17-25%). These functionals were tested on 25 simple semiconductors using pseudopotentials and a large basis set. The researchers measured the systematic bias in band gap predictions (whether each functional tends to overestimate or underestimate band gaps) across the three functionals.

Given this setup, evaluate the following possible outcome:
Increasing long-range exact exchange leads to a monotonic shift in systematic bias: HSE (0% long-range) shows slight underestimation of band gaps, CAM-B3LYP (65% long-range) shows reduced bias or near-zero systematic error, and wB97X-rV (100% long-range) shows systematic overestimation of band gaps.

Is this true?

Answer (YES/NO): NO